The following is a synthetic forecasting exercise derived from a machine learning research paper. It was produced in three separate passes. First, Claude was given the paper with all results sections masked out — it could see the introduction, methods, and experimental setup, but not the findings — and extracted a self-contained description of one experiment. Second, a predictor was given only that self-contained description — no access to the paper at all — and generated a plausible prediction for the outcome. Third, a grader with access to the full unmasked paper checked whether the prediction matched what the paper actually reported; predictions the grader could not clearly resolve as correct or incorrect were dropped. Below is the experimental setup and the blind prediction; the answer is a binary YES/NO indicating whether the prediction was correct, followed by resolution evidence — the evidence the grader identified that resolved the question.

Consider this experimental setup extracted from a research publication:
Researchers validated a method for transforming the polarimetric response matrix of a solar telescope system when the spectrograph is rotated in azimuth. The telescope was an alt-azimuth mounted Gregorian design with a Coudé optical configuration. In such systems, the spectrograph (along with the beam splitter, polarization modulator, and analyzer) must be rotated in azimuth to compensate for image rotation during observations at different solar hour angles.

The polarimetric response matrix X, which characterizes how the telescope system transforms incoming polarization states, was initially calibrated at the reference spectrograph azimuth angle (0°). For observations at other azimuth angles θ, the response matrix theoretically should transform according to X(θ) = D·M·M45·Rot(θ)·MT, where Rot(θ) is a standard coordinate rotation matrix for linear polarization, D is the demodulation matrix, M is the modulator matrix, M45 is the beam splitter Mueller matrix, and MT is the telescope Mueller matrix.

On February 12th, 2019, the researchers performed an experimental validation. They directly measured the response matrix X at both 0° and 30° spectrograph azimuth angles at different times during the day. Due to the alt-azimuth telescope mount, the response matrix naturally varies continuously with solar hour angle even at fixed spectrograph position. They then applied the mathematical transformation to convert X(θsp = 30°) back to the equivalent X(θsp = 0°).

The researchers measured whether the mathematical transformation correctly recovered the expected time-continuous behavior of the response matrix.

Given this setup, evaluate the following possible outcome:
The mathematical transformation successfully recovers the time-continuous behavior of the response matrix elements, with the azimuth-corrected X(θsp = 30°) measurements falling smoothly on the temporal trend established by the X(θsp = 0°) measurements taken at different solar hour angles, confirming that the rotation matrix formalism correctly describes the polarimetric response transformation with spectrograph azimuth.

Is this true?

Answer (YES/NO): YES